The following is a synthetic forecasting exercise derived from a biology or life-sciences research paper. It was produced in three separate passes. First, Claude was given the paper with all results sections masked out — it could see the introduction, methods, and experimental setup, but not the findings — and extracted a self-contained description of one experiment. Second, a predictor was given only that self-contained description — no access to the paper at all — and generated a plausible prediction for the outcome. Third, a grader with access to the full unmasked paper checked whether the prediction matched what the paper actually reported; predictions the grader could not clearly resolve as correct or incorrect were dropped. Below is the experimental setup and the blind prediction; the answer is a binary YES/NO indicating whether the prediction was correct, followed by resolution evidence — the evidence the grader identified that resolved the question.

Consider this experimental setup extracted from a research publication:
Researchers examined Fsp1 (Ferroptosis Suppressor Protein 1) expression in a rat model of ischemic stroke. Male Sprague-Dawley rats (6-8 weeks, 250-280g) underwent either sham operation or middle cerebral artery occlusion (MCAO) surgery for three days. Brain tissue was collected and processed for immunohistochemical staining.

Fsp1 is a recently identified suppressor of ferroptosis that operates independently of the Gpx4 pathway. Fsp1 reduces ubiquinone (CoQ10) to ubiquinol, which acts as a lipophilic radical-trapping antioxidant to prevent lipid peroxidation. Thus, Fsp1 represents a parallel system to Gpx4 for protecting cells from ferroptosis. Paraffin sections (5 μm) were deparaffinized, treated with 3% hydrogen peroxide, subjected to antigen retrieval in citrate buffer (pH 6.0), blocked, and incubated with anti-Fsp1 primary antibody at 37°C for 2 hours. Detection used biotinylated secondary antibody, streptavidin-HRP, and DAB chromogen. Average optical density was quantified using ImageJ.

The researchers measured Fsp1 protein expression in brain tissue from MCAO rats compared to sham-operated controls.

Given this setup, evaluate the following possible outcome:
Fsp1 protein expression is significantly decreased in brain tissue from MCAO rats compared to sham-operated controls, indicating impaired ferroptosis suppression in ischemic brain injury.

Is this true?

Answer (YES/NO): YES